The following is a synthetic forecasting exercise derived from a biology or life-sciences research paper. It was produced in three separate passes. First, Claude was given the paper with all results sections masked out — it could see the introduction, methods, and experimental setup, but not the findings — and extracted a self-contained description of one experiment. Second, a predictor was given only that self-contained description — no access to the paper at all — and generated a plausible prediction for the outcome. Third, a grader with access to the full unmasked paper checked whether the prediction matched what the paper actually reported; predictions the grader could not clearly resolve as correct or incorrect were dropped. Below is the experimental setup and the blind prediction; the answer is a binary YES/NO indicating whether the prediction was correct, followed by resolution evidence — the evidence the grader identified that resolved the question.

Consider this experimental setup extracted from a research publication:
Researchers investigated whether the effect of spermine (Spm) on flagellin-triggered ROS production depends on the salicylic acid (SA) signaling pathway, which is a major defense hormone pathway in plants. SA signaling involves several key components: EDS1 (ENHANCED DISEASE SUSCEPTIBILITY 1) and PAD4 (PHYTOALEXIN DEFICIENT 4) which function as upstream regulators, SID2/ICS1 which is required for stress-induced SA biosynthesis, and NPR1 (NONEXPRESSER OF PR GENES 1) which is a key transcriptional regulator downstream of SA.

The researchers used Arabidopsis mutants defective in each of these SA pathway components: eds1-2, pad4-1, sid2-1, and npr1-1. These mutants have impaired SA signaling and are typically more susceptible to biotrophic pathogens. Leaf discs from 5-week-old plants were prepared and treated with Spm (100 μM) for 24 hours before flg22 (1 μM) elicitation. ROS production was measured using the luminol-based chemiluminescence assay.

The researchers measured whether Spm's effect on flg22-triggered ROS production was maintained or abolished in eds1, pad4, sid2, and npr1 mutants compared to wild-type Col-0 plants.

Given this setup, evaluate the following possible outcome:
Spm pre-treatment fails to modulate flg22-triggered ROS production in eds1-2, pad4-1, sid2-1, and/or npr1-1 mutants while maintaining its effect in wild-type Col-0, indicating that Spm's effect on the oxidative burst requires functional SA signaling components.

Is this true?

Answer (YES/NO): NO